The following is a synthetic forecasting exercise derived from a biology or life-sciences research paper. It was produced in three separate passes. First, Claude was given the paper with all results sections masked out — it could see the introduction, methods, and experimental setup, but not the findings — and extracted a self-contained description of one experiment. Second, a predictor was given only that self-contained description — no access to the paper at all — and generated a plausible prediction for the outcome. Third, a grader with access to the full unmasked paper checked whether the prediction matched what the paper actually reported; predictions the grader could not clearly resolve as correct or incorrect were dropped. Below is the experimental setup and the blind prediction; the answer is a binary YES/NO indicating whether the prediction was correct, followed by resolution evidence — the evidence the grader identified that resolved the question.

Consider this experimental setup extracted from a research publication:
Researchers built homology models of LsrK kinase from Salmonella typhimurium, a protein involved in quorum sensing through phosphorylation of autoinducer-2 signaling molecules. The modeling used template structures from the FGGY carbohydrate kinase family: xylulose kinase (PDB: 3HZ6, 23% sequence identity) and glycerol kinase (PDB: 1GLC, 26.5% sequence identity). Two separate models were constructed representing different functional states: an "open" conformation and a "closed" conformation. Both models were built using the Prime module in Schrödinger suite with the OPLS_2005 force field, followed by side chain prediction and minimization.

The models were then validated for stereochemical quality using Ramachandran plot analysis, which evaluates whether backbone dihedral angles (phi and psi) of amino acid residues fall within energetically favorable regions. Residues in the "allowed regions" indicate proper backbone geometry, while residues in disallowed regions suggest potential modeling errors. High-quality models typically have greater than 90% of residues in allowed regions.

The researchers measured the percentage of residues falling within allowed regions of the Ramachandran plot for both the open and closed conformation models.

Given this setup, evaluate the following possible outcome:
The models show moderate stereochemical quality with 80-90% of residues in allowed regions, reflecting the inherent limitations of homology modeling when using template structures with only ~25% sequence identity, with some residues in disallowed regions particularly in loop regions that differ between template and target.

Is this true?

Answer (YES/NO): NO